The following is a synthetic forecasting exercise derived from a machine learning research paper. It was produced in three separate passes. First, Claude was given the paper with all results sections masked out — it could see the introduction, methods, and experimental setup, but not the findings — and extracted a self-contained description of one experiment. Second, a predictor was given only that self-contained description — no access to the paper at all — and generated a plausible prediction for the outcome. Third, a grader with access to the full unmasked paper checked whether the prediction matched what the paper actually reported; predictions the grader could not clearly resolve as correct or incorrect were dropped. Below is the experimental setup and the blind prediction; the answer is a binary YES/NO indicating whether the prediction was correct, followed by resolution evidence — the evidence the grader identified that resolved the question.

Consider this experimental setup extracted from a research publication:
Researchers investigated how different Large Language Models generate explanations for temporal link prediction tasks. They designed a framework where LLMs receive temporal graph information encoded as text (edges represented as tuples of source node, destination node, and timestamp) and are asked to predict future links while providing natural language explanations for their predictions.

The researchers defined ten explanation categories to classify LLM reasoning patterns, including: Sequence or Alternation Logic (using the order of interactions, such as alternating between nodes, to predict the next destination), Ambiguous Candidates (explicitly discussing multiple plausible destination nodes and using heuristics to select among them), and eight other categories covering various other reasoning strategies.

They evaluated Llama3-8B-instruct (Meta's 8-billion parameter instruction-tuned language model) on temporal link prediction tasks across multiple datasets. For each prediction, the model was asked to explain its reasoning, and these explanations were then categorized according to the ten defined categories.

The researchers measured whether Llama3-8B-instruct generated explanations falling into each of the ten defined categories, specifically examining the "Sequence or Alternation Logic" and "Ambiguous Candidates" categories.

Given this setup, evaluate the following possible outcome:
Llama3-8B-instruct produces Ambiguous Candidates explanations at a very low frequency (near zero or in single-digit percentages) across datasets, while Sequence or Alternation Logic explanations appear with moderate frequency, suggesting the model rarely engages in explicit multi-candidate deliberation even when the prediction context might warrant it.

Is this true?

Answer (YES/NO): NO